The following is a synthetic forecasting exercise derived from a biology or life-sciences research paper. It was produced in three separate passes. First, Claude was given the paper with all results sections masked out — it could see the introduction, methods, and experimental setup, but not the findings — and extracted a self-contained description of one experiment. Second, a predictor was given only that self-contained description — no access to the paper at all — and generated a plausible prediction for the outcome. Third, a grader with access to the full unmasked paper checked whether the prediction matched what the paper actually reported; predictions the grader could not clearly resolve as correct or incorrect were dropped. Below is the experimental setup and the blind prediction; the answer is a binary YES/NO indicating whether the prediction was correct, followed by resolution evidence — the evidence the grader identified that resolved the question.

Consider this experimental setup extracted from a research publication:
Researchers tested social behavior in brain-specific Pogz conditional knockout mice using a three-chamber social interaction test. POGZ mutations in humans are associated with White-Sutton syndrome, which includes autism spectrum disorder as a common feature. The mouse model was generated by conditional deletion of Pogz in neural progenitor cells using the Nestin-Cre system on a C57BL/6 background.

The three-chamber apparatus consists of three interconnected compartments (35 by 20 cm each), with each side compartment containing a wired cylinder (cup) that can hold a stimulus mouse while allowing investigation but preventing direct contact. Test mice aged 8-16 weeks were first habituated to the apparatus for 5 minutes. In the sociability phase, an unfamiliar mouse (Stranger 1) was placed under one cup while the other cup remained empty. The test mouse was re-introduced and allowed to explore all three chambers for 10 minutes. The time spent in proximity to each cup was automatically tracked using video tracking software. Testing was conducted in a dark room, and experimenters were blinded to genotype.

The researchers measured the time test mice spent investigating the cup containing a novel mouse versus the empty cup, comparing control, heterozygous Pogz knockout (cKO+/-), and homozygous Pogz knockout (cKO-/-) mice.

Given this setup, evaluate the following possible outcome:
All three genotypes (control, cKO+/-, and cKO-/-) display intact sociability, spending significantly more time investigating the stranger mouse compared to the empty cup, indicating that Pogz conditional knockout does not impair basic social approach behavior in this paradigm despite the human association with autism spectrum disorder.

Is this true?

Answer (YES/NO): NO